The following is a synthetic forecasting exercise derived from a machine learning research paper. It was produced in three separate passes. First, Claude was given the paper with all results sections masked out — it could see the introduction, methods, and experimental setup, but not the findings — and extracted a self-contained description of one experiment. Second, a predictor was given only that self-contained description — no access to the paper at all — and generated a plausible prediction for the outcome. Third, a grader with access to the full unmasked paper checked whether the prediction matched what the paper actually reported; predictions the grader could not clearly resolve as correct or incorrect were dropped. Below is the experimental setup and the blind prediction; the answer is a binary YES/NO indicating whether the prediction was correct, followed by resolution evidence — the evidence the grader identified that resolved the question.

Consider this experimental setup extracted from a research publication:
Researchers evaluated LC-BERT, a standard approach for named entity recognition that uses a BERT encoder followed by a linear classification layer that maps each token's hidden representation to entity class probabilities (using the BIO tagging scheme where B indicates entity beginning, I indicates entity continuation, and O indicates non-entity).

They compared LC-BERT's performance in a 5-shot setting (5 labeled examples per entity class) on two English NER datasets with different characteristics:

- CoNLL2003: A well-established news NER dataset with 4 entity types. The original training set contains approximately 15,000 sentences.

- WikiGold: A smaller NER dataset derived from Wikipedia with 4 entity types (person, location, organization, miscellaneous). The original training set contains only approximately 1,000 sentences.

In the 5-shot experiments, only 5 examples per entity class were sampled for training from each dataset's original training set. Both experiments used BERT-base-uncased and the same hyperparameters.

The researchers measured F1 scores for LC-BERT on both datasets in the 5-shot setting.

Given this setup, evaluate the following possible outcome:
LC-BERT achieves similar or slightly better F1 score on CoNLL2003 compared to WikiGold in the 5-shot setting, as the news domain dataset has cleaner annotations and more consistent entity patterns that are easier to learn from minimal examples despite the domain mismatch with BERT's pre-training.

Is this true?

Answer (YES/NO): NO